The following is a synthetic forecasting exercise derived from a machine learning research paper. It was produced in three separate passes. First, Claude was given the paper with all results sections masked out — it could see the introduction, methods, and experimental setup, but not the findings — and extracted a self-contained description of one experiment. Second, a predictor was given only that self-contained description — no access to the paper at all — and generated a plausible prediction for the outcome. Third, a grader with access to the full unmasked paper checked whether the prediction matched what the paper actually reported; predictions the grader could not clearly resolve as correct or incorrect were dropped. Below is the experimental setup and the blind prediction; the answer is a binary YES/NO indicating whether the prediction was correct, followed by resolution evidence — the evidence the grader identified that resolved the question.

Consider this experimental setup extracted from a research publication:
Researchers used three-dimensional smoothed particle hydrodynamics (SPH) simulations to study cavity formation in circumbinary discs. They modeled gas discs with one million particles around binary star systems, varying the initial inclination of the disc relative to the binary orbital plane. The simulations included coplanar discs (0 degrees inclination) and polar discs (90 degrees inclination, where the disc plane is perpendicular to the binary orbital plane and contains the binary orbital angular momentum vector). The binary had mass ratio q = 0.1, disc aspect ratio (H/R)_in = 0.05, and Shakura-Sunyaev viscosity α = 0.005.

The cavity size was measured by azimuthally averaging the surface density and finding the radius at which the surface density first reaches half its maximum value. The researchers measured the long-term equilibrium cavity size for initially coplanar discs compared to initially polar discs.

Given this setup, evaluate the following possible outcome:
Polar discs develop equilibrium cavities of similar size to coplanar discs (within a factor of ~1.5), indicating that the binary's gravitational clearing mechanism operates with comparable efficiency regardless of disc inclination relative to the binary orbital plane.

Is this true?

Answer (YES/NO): NO